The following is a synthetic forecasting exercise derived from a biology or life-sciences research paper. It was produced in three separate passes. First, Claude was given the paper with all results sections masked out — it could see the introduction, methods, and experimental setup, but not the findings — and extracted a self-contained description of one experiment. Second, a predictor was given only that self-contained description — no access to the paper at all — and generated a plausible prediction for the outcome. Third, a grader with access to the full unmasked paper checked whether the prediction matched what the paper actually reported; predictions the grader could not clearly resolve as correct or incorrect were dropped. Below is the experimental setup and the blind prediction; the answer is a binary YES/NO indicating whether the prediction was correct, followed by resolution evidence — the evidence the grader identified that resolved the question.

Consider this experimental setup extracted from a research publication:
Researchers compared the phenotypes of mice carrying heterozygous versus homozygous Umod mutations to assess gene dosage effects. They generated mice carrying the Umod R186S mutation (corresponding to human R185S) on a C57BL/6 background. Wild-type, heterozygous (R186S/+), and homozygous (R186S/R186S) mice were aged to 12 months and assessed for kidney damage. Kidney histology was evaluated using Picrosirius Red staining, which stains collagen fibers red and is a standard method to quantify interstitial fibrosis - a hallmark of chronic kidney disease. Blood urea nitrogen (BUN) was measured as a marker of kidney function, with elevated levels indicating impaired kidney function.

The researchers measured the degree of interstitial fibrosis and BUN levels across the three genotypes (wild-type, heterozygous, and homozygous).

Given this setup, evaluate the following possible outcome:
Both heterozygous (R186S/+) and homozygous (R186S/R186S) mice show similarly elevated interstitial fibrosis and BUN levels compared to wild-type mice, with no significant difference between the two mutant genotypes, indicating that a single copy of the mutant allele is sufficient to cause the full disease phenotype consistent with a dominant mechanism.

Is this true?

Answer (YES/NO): NO